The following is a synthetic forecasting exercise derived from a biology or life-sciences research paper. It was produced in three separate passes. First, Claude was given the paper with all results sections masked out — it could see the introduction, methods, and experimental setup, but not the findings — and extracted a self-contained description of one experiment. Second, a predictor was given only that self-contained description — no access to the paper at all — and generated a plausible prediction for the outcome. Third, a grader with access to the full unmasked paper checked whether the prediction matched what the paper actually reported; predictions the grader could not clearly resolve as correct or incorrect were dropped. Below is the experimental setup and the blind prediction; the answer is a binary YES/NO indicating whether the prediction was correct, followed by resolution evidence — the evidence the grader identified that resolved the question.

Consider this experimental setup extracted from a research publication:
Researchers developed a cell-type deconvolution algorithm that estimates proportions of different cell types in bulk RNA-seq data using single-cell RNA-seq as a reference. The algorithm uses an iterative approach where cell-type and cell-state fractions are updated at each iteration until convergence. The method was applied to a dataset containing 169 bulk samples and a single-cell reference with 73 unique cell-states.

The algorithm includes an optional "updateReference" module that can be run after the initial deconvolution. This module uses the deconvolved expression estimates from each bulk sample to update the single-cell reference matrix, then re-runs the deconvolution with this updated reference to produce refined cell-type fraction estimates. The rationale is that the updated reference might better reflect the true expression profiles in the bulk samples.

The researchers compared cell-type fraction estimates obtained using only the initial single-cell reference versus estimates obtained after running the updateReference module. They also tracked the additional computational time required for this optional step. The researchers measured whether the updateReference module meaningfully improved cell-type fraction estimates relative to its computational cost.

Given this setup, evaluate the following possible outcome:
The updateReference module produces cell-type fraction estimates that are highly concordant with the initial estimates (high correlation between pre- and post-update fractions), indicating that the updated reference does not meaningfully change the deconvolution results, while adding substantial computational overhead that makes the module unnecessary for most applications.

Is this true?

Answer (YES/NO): YES